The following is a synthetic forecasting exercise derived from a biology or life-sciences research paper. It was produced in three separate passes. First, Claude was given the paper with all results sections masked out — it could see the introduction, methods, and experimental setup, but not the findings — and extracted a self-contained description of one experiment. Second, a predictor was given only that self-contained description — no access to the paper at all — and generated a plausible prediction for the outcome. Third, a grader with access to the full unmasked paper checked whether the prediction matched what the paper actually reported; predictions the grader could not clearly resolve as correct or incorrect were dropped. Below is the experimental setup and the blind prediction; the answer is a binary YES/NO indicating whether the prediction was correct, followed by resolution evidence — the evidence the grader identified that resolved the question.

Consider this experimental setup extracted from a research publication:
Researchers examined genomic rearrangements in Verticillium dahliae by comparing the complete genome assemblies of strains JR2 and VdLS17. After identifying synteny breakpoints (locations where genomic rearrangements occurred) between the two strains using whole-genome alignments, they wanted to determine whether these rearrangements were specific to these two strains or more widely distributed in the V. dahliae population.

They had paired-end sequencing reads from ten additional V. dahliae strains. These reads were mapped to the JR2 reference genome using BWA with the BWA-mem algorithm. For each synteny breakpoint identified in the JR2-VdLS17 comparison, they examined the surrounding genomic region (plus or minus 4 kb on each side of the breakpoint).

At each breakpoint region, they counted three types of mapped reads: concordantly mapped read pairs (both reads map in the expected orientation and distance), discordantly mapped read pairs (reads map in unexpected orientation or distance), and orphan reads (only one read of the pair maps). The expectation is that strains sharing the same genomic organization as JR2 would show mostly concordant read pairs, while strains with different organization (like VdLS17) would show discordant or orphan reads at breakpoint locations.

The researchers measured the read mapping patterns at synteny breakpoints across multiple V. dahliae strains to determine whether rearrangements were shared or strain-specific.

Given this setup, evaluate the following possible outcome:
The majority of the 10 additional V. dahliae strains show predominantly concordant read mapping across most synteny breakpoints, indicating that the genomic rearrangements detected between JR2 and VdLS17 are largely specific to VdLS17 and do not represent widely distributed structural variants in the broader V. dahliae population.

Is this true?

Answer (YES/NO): NO